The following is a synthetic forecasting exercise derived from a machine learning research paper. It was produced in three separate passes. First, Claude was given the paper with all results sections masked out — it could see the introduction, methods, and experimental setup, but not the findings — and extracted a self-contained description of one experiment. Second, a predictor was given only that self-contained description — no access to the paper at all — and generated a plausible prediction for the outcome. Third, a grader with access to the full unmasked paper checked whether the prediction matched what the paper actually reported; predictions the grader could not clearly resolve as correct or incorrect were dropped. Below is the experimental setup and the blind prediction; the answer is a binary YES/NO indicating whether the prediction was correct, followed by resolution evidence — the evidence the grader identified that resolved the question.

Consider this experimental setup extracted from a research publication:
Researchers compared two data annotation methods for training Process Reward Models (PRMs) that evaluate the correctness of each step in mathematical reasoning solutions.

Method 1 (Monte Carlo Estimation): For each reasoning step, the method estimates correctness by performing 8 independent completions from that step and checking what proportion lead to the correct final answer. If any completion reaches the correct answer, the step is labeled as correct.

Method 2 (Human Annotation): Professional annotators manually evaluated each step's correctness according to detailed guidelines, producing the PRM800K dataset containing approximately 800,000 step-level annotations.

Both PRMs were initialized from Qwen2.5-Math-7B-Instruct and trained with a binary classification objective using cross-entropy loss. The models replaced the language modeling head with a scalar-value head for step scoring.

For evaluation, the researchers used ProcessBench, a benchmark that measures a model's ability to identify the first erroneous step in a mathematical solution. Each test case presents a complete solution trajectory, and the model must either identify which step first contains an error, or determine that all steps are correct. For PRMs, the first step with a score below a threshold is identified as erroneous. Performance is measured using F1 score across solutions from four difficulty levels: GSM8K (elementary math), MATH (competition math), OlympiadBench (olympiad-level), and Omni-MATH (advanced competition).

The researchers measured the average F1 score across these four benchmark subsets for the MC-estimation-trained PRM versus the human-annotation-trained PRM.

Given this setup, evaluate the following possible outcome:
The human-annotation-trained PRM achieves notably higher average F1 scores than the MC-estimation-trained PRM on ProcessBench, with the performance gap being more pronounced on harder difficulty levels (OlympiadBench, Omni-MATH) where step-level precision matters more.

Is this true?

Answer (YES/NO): YES